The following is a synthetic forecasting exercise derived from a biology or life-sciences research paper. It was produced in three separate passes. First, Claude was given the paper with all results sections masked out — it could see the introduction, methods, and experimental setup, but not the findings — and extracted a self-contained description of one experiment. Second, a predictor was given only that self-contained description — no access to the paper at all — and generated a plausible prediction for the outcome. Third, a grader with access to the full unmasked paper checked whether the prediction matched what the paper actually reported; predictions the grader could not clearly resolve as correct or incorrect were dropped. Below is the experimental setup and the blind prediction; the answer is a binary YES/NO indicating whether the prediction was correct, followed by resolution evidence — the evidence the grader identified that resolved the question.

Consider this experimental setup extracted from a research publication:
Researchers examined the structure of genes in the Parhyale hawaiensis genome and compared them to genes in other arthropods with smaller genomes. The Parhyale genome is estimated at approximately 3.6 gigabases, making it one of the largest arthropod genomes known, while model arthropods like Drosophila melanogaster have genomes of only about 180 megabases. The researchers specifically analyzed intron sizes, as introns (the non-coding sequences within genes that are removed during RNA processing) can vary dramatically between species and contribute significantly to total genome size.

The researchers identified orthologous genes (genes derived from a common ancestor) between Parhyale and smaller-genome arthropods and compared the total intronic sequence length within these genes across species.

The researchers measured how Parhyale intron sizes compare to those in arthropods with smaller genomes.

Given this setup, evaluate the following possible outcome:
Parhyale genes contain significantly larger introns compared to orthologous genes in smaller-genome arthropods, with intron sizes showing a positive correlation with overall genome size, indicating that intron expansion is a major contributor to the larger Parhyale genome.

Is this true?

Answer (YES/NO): YES